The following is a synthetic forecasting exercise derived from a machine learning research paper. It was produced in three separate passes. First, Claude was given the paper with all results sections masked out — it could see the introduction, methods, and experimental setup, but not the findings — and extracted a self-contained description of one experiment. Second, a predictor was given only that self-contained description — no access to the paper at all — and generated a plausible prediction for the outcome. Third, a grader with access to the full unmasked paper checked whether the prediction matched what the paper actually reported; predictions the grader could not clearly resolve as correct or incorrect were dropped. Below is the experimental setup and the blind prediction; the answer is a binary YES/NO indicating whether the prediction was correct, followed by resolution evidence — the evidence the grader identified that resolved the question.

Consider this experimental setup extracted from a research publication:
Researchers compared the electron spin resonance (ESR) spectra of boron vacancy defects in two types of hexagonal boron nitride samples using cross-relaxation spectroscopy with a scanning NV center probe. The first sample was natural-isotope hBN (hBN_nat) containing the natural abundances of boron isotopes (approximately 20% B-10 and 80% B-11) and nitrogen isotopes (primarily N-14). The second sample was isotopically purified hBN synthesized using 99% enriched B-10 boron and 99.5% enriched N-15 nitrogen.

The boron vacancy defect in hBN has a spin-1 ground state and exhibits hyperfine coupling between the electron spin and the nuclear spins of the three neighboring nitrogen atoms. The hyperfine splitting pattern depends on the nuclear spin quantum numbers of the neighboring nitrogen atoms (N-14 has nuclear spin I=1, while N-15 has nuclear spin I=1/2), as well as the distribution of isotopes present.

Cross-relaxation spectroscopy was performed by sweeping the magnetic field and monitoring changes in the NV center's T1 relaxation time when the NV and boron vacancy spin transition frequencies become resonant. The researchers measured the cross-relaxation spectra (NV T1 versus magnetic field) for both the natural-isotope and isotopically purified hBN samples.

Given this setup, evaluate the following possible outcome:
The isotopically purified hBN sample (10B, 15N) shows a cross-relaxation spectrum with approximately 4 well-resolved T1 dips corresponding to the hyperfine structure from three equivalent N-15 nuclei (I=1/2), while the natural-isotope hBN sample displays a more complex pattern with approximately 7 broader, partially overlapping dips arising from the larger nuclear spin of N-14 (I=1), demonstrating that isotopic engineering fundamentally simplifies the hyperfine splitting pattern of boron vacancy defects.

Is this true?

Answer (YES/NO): NO